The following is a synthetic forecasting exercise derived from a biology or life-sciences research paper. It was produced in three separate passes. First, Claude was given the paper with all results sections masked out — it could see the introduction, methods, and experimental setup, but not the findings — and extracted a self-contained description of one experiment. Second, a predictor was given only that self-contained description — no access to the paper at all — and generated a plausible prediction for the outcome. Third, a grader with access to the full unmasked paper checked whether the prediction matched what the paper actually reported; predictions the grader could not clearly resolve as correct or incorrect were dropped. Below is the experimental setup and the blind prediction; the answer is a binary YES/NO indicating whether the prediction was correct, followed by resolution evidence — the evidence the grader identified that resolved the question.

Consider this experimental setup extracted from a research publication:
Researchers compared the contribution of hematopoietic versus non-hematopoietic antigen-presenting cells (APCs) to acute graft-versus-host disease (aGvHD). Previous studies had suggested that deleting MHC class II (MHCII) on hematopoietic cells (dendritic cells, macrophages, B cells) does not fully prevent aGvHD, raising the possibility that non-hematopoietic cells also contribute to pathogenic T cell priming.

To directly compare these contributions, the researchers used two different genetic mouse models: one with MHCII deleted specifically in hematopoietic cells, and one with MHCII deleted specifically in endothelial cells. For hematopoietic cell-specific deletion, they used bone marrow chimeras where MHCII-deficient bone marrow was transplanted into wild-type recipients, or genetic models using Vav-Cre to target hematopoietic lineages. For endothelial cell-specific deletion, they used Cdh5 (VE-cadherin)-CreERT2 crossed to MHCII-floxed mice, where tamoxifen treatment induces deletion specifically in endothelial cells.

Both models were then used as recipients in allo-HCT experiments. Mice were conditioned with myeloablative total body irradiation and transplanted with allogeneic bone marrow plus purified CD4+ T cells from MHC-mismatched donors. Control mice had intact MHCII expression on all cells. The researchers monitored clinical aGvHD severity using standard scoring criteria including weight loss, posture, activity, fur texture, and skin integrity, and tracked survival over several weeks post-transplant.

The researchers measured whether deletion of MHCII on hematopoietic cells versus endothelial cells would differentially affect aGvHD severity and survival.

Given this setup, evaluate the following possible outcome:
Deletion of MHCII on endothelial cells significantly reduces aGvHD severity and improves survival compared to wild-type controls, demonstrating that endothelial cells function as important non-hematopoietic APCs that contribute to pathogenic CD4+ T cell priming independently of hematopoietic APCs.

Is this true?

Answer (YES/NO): YES